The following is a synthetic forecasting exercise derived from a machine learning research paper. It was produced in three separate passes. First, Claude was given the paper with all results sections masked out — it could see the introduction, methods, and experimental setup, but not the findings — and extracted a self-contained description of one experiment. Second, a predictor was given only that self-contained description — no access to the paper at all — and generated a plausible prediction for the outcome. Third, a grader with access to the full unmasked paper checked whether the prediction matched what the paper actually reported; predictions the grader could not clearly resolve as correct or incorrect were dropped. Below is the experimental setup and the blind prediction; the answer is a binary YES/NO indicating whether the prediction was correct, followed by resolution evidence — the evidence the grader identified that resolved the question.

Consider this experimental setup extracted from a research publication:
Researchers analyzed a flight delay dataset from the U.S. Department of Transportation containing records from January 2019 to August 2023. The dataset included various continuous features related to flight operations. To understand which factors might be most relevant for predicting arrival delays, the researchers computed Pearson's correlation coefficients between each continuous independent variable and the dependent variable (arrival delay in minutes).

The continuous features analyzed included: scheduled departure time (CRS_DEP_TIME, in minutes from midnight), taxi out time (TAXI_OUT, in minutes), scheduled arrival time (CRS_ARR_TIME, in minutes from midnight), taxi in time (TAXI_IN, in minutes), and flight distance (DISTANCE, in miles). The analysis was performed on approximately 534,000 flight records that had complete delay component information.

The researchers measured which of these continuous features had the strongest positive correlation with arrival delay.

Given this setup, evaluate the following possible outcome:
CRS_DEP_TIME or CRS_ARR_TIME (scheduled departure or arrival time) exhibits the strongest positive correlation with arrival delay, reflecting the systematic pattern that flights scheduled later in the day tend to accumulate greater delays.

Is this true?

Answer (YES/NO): YES